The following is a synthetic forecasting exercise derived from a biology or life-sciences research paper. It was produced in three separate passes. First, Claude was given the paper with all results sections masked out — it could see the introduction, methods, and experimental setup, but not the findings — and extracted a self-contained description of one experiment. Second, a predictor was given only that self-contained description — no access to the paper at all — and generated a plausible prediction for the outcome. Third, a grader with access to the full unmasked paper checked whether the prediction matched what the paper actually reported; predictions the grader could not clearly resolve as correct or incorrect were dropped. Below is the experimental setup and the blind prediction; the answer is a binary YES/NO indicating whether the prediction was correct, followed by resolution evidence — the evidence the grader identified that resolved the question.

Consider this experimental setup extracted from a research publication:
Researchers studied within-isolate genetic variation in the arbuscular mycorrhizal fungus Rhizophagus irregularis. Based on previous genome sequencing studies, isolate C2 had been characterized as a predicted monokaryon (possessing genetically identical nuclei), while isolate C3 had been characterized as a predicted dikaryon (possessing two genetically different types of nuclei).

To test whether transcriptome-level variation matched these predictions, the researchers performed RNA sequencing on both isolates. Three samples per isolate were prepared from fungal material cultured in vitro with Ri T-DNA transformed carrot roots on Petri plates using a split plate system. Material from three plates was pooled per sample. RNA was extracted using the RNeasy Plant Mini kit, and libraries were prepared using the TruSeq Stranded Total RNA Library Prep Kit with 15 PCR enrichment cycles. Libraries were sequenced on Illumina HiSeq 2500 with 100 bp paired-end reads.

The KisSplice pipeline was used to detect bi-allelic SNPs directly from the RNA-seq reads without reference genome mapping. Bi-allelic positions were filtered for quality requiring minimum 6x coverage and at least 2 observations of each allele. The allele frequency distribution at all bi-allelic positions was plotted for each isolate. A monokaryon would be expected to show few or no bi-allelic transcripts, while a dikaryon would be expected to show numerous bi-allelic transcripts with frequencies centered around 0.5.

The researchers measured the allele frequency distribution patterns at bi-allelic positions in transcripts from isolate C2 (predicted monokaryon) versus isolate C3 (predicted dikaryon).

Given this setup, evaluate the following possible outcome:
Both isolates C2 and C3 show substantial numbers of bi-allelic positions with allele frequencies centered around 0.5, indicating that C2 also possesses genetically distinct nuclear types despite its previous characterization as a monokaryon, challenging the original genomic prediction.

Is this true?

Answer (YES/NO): NO